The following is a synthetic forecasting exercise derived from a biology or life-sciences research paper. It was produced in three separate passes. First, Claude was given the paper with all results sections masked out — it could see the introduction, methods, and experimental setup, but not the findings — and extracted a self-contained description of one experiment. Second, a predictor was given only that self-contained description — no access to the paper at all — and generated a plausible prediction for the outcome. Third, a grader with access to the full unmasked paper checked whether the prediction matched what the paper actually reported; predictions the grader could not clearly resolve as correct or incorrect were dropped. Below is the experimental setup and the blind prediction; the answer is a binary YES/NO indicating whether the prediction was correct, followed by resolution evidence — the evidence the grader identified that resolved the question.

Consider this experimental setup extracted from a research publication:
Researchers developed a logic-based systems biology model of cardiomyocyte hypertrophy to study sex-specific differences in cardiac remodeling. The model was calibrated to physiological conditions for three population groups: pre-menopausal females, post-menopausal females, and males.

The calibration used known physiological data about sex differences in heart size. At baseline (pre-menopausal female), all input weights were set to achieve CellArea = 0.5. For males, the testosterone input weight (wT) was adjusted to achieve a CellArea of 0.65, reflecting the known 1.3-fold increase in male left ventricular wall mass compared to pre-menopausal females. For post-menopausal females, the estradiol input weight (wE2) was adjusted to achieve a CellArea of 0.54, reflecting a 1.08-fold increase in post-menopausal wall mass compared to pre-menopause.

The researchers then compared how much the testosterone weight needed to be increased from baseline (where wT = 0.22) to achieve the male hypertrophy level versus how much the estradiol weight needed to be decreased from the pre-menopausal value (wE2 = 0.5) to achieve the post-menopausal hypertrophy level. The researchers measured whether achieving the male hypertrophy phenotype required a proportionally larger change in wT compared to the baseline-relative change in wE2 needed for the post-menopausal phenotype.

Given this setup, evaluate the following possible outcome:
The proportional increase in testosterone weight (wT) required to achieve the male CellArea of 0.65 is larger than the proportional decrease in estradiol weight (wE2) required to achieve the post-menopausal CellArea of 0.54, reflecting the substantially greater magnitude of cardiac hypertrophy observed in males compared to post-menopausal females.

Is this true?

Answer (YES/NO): NO